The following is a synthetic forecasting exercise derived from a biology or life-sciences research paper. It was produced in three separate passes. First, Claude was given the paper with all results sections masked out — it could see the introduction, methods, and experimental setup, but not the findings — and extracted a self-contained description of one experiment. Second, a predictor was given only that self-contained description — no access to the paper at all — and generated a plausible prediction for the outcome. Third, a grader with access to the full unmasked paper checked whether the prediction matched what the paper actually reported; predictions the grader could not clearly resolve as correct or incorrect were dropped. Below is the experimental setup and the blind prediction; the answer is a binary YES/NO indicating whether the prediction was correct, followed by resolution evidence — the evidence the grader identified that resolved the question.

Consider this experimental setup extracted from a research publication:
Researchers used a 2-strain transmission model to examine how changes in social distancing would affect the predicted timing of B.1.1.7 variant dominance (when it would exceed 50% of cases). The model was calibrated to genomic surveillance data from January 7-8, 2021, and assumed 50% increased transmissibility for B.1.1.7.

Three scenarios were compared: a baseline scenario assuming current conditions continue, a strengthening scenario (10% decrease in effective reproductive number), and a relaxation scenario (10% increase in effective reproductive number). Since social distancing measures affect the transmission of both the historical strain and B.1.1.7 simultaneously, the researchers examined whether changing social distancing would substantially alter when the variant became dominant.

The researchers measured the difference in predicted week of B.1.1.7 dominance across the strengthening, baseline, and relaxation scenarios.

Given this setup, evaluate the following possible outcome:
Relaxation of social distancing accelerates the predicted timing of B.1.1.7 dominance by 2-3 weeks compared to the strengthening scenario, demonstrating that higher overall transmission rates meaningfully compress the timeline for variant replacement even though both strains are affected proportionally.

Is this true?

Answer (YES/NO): NO